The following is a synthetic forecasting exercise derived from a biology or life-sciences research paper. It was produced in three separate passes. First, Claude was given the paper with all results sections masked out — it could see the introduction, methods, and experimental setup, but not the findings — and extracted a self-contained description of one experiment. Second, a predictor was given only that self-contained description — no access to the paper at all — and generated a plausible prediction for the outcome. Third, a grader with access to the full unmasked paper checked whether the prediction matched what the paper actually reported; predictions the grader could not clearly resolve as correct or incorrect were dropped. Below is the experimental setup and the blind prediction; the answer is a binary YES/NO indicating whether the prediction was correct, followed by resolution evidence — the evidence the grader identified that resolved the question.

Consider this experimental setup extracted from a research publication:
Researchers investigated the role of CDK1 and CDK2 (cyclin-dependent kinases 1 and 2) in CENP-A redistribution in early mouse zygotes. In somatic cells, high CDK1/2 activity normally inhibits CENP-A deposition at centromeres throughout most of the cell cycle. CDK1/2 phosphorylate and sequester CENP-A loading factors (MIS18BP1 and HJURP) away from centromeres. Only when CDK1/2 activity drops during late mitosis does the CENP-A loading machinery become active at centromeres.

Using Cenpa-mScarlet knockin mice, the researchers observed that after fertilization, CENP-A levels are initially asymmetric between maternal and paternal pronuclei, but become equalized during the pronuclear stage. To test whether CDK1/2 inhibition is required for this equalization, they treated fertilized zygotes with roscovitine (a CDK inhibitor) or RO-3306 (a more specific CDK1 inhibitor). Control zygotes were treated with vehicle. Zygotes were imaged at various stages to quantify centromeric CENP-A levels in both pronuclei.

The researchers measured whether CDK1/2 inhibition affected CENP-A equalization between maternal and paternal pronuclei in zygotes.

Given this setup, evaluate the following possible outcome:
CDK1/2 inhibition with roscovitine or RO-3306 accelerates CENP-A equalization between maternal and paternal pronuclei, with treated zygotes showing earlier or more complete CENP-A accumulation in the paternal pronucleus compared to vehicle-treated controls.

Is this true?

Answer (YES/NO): YES